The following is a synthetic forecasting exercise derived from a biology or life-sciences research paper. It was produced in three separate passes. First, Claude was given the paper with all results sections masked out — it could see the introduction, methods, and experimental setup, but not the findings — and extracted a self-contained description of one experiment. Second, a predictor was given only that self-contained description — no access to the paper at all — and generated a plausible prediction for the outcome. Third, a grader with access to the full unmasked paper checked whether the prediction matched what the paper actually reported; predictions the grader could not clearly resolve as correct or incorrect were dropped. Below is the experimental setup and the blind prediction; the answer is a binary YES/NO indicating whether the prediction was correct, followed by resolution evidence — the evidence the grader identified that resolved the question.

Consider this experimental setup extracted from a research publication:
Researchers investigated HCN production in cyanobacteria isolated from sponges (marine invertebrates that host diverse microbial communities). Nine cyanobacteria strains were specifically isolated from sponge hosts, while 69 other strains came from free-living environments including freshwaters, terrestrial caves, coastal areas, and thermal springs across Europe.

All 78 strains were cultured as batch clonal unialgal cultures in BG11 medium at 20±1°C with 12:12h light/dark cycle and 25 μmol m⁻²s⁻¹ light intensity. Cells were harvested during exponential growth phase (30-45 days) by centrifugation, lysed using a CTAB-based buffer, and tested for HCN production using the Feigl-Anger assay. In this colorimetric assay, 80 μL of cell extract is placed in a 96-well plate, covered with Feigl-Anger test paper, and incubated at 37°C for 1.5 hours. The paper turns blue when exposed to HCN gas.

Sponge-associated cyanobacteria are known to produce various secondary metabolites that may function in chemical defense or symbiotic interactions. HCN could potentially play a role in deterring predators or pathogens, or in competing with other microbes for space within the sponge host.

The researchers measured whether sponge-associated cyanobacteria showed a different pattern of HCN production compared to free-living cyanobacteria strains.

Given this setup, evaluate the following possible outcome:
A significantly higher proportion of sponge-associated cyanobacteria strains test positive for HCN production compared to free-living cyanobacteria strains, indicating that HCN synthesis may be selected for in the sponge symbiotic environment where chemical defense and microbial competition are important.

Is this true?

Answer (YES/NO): NO